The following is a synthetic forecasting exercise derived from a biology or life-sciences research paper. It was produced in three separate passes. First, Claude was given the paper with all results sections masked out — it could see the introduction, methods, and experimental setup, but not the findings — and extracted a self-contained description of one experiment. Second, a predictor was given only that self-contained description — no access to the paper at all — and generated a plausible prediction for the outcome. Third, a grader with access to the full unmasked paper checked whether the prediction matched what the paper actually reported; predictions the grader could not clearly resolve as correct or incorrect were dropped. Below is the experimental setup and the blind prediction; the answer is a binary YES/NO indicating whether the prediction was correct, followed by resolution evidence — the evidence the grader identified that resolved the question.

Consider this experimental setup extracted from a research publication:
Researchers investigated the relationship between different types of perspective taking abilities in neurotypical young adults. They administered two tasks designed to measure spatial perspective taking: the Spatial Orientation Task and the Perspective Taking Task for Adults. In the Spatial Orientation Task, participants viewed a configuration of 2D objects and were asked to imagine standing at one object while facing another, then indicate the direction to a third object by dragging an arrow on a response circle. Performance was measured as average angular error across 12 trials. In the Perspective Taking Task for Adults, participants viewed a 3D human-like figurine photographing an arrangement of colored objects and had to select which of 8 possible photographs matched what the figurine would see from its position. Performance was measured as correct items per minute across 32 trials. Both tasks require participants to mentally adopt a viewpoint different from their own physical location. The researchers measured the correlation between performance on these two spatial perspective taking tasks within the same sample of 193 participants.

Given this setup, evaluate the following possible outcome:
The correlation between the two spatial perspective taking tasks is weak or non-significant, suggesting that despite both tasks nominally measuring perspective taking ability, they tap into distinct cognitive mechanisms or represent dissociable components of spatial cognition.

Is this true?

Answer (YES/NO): NO